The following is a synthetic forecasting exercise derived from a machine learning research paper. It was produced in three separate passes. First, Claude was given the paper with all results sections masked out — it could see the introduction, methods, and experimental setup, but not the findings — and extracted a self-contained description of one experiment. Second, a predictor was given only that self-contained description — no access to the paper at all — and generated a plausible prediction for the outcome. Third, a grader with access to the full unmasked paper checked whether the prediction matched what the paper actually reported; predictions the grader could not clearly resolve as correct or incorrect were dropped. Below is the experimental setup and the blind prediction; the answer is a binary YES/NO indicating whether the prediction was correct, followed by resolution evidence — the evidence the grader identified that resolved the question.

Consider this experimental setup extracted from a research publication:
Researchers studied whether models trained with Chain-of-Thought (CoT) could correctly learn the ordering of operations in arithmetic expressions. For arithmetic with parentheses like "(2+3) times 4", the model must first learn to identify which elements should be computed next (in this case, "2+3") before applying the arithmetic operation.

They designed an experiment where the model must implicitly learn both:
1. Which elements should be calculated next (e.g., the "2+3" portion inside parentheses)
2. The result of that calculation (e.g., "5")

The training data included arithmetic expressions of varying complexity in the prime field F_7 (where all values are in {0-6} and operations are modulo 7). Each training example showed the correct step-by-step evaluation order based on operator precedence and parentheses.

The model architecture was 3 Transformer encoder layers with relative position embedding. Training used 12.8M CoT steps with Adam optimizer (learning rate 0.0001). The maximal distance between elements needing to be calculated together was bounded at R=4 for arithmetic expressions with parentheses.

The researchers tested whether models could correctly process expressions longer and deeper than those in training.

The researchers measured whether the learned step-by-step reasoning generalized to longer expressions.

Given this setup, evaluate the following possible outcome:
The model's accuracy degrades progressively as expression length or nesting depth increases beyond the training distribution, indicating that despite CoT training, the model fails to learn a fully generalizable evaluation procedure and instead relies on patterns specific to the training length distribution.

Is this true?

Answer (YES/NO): NO